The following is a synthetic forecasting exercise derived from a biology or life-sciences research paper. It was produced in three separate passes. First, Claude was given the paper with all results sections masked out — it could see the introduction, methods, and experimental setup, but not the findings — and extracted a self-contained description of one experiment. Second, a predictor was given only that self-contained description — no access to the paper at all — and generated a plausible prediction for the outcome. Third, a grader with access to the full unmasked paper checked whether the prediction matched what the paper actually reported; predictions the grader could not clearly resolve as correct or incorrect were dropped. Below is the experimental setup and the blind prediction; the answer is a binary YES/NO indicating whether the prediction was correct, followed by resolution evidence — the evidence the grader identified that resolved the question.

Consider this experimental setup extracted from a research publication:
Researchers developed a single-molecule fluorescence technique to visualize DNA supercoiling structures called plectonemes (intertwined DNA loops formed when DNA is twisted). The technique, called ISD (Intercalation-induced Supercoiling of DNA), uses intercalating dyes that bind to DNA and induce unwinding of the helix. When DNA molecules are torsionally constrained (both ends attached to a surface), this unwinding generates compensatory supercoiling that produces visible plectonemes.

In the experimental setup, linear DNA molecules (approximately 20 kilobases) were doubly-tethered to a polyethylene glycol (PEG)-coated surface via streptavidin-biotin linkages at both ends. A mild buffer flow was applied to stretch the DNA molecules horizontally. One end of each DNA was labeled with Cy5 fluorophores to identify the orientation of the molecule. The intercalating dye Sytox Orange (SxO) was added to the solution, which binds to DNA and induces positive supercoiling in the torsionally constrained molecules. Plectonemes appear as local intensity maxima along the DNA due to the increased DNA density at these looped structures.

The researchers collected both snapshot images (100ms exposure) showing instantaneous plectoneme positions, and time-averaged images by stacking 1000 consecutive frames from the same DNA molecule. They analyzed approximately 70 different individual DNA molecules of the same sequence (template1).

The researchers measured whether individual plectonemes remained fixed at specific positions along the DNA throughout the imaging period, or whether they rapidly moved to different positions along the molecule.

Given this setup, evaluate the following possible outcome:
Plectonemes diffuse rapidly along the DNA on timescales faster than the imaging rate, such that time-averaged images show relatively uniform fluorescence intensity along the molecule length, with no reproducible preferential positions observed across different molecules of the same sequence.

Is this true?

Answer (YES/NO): NO